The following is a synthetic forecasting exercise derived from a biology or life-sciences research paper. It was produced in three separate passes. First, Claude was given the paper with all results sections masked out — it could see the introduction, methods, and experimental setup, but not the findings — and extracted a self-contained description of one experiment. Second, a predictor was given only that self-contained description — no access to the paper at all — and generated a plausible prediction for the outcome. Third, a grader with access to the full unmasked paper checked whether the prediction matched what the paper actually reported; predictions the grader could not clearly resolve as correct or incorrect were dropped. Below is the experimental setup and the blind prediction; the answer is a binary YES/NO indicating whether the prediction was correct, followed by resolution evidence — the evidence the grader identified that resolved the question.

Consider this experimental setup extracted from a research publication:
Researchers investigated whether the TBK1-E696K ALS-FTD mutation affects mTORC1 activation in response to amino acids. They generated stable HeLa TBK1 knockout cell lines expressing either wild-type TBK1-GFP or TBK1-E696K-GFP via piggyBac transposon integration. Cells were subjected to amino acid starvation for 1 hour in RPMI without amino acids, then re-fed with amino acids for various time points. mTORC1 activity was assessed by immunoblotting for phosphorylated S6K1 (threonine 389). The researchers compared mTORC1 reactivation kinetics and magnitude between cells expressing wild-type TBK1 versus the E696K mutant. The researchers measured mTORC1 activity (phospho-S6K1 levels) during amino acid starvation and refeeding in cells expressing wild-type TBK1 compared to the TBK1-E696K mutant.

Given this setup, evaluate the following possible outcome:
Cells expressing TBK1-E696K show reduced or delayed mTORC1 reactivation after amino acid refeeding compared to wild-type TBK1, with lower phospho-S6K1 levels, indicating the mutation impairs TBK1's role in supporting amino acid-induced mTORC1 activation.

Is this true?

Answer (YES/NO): NO